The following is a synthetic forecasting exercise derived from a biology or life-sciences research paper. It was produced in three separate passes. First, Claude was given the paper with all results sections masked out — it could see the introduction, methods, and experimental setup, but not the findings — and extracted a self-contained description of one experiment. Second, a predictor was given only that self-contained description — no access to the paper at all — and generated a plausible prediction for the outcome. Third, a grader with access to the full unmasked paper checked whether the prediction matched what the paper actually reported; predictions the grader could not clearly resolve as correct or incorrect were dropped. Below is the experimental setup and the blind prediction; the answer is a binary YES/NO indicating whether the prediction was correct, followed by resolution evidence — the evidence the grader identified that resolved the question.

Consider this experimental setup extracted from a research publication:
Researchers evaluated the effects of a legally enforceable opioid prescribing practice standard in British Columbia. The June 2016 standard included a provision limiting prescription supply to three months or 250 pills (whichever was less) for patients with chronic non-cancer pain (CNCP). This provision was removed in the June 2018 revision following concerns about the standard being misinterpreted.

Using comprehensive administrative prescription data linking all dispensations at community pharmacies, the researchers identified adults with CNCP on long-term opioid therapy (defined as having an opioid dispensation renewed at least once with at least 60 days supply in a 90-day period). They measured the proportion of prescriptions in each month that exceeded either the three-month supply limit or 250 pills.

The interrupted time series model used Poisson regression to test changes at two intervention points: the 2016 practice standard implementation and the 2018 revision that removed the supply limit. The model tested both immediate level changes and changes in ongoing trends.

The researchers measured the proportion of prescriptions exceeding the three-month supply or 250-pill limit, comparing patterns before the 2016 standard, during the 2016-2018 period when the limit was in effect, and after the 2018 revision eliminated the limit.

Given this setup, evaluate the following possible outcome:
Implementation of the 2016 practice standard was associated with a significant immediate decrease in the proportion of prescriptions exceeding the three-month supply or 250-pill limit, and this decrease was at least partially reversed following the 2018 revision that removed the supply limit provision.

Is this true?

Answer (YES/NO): YES